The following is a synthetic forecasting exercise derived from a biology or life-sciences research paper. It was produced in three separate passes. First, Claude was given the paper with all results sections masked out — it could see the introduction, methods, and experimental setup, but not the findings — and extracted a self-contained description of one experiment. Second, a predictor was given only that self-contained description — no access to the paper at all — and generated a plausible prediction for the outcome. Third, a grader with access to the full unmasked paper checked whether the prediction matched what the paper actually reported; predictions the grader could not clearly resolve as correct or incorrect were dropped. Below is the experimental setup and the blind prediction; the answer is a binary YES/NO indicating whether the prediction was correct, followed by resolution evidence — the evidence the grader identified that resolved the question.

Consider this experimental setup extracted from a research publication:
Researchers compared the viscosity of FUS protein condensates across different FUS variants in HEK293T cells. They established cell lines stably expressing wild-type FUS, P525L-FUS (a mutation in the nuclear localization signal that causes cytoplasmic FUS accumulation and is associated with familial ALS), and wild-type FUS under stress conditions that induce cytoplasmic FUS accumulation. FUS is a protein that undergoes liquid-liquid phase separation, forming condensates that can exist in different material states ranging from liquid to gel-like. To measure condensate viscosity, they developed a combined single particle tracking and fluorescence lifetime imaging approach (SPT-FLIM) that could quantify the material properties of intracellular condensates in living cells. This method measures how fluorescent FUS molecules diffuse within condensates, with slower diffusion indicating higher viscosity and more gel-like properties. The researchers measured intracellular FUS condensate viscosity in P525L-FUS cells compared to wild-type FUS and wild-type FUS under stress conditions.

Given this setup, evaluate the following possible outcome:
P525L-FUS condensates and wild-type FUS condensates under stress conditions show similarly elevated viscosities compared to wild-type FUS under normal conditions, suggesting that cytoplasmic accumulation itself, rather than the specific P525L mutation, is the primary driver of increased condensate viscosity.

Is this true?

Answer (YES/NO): NO